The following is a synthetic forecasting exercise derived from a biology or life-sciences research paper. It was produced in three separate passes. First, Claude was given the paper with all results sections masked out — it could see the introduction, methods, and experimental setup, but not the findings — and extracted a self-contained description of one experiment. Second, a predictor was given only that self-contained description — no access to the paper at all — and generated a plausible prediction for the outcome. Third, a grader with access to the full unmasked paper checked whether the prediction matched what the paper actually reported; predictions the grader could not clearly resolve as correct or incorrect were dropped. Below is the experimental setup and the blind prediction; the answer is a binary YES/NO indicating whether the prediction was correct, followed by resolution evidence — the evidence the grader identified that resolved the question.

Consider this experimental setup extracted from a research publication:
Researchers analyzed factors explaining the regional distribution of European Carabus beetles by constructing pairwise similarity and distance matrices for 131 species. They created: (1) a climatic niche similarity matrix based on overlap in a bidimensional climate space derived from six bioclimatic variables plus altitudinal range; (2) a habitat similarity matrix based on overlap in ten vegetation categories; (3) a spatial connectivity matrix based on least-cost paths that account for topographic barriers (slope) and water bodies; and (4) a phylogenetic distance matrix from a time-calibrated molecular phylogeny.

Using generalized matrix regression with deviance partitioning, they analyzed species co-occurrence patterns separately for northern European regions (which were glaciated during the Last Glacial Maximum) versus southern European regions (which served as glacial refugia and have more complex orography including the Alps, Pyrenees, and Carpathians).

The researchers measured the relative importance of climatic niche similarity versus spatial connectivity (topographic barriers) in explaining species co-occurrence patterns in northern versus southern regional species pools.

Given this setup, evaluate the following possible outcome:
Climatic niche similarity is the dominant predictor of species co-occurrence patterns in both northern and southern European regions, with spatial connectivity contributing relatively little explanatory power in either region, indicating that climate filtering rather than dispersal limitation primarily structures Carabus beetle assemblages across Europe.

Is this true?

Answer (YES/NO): NO